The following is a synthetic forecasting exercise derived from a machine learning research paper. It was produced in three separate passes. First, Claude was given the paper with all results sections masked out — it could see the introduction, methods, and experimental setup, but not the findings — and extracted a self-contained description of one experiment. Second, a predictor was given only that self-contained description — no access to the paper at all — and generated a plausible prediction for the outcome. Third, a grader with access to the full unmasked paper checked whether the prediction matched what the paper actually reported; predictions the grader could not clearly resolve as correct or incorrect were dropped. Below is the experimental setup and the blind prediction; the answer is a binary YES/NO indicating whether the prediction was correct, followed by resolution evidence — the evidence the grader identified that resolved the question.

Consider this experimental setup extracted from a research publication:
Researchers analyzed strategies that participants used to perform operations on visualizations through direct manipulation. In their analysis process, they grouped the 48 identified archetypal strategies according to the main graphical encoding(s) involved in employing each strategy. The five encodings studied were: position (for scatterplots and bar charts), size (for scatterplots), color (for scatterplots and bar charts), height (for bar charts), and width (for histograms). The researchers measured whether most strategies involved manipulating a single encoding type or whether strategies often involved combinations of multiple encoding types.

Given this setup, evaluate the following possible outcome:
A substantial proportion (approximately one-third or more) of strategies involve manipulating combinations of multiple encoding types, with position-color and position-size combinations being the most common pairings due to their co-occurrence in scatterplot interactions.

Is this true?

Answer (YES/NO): NO